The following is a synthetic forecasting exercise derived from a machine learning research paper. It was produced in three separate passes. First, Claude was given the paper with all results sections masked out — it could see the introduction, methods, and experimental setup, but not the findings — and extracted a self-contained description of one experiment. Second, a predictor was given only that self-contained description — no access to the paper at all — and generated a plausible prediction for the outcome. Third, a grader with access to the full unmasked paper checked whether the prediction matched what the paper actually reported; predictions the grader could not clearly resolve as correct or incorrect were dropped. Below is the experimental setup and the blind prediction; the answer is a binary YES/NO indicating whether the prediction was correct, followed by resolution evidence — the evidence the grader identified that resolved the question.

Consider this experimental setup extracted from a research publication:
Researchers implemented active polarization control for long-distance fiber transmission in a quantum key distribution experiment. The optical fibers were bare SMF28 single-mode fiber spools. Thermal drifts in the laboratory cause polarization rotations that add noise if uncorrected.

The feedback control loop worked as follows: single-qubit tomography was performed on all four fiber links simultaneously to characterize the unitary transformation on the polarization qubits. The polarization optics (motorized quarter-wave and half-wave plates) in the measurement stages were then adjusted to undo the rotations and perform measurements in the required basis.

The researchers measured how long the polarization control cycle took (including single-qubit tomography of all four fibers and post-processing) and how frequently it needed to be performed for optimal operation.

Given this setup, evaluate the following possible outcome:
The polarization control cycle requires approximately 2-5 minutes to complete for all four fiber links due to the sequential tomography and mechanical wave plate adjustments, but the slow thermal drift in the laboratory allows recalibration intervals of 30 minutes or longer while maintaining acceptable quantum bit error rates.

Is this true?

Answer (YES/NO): NO